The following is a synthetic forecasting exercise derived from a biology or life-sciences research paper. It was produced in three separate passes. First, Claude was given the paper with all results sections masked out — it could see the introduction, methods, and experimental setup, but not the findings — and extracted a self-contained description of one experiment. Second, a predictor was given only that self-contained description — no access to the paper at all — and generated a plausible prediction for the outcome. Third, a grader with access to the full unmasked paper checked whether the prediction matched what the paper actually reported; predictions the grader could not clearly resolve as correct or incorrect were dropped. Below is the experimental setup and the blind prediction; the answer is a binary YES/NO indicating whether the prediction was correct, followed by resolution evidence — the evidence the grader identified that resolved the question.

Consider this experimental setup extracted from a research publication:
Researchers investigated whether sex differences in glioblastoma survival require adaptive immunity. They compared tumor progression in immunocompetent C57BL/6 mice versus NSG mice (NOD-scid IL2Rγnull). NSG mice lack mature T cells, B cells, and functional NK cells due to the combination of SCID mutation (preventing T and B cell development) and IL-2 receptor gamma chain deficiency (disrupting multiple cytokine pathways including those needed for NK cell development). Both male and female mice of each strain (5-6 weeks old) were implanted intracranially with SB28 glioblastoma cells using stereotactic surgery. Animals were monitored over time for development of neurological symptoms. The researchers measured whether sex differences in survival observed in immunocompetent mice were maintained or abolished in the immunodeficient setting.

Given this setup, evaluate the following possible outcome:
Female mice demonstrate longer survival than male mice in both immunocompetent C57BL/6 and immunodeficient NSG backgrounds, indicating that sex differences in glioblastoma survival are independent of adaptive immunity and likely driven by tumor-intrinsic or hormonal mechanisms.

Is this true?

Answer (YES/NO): NO